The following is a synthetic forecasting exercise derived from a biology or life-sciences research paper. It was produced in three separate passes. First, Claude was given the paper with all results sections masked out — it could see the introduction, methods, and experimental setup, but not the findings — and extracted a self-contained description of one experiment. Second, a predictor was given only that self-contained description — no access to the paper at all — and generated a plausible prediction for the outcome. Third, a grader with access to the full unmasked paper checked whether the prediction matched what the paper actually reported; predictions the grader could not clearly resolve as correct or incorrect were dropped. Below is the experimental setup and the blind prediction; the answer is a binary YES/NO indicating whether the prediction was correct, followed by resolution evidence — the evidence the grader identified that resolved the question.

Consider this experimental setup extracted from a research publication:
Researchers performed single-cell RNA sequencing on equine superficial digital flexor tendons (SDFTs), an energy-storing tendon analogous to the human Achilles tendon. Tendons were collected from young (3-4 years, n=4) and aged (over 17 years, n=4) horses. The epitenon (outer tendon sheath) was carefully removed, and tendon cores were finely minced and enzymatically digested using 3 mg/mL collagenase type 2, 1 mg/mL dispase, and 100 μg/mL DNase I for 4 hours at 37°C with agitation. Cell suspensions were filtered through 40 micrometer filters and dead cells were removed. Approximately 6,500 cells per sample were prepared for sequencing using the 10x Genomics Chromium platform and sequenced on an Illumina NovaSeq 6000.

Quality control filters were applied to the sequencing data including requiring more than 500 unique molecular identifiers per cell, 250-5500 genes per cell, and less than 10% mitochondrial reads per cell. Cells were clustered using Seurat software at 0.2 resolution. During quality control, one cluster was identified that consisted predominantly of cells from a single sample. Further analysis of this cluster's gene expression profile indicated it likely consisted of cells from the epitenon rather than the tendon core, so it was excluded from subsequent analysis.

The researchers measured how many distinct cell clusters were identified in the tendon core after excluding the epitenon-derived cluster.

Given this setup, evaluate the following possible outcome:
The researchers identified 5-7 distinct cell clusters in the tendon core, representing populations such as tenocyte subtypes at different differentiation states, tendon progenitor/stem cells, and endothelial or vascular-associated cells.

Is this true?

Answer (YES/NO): NO